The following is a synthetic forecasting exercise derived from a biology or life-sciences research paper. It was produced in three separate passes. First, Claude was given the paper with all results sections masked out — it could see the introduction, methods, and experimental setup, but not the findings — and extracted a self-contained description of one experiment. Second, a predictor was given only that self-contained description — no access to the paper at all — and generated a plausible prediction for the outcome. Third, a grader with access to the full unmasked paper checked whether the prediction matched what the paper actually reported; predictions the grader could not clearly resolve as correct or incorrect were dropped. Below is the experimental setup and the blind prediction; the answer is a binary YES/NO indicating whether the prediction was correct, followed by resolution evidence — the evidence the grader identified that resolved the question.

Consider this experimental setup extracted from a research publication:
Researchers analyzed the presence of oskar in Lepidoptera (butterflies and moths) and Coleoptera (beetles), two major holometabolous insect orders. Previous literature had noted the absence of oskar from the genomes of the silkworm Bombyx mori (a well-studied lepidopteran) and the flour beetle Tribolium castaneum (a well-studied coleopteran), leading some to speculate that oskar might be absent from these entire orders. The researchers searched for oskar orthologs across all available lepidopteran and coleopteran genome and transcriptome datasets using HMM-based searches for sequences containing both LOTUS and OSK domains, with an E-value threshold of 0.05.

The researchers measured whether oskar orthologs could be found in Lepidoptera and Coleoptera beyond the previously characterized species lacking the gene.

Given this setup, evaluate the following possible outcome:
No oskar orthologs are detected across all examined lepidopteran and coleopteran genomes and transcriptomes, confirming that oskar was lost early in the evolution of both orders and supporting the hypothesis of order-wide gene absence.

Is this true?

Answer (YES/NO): NO